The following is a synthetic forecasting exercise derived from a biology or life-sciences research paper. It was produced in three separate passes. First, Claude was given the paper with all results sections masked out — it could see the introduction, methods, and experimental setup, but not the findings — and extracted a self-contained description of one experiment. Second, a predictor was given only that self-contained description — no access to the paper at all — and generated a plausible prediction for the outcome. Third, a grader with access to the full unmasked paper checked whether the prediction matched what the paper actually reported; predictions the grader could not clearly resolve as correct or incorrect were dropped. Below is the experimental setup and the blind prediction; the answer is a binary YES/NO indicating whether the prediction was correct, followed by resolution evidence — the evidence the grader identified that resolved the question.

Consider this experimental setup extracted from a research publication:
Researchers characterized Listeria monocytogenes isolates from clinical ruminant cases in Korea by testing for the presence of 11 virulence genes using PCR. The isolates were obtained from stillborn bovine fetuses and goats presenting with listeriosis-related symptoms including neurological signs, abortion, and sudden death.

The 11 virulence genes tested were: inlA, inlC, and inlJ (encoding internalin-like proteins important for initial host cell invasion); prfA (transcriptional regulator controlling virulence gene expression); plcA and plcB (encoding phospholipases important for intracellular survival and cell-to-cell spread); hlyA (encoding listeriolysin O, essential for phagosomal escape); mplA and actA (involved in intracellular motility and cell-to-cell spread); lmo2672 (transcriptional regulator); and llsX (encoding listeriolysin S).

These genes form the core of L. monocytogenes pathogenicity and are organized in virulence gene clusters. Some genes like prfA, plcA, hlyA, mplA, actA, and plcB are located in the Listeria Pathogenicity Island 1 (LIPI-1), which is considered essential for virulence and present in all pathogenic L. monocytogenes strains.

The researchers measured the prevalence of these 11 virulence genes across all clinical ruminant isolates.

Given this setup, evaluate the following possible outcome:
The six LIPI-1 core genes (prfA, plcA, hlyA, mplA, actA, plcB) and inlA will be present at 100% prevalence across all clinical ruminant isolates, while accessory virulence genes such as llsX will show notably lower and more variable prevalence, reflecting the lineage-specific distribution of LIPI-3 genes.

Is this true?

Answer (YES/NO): YES